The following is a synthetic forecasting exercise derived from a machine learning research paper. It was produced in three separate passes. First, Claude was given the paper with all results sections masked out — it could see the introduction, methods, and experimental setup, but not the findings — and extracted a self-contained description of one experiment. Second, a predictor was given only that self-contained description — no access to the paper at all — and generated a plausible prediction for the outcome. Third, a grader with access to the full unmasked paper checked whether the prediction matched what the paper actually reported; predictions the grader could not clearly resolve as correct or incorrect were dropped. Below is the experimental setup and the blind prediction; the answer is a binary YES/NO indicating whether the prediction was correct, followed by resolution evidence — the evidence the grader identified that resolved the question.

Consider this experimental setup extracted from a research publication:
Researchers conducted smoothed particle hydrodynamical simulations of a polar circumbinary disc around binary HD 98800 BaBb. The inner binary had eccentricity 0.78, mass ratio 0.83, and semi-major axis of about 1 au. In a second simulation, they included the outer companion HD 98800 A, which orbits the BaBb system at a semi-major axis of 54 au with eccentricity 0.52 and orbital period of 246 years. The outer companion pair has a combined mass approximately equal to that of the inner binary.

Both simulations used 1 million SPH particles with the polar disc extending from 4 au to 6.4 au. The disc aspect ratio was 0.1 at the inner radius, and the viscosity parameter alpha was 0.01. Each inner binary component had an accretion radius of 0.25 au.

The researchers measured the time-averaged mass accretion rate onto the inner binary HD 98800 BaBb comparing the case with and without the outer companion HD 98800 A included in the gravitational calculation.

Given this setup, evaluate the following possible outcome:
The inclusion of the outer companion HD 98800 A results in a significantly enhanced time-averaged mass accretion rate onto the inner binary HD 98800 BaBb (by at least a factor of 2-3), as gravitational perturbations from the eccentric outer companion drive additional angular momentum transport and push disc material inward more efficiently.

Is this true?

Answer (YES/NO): NO